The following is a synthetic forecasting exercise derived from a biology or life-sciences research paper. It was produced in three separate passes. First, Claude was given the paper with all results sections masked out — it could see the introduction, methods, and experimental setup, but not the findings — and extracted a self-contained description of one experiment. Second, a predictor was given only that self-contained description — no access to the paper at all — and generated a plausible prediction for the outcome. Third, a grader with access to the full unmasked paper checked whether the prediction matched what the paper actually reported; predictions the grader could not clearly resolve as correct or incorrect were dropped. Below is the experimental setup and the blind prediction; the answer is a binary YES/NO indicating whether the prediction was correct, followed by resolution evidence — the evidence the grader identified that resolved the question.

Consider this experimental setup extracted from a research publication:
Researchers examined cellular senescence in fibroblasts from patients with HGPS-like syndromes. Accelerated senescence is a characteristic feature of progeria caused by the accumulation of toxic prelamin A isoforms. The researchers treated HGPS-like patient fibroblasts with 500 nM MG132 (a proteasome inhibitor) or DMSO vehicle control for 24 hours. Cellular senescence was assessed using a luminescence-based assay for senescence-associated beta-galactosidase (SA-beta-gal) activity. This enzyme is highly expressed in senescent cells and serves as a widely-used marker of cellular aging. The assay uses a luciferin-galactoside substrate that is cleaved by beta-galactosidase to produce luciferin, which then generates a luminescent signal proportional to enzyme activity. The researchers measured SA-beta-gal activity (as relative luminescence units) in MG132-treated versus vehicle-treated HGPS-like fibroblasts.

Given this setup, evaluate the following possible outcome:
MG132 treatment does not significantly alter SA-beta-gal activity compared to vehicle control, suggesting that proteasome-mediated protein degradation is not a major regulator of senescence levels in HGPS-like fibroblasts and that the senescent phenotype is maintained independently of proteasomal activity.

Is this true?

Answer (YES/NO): NO